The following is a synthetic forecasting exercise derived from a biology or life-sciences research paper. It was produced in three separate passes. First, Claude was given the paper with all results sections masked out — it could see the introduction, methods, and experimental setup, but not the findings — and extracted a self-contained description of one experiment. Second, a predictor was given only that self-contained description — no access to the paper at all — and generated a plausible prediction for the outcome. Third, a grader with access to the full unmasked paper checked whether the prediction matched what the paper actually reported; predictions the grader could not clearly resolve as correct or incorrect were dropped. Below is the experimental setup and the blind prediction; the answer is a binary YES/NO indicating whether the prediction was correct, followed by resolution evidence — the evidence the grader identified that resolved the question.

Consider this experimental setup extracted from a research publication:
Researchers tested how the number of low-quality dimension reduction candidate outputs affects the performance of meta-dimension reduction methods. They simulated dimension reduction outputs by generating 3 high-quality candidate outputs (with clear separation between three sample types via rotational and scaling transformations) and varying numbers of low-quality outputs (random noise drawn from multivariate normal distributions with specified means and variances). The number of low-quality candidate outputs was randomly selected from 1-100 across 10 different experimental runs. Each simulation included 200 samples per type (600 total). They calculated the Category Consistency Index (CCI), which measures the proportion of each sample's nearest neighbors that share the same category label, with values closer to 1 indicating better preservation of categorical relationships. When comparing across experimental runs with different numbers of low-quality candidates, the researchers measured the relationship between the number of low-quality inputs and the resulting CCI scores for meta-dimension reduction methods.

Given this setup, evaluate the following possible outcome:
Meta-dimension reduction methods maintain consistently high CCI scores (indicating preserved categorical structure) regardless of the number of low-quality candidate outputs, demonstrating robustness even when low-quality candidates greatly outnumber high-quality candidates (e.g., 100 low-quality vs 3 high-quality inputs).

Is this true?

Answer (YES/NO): NO